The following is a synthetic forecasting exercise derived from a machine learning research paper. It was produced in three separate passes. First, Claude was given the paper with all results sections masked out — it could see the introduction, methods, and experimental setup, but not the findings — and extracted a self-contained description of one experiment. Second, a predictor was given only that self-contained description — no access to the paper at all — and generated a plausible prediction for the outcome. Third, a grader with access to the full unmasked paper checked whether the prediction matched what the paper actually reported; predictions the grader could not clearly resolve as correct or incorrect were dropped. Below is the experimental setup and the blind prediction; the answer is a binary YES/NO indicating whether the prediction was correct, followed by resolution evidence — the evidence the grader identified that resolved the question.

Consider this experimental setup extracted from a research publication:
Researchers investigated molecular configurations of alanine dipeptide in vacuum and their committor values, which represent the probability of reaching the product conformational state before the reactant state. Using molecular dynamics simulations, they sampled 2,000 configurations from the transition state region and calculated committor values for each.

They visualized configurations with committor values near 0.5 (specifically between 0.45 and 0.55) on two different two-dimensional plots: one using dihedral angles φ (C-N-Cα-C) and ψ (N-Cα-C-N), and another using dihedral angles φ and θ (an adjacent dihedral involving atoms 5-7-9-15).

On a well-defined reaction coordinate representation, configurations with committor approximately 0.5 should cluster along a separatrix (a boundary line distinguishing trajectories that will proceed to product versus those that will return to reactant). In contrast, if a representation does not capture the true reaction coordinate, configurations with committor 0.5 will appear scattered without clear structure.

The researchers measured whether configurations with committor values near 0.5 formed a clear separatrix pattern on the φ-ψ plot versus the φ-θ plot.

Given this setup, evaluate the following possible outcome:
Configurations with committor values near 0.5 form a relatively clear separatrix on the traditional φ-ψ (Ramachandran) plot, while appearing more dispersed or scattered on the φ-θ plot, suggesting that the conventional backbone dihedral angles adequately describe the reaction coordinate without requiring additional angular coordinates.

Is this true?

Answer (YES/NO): NO